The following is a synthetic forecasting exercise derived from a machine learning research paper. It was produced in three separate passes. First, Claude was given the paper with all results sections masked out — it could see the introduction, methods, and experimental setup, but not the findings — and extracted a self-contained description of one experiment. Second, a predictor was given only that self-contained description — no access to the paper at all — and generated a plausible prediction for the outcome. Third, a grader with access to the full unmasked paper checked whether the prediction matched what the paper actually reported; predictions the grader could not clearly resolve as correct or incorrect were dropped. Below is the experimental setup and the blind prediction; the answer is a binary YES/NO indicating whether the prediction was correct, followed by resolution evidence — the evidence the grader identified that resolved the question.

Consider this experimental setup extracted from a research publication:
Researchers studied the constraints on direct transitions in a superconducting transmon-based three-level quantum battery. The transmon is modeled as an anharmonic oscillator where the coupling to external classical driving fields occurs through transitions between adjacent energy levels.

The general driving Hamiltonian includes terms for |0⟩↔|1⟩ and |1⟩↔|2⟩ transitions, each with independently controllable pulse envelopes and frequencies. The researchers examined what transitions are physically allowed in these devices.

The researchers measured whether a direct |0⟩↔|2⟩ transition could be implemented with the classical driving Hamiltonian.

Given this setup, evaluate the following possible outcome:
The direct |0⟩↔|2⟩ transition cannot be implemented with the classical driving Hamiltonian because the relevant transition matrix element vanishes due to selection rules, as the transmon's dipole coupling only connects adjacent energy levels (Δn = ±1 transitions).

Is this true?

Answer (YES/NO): YES